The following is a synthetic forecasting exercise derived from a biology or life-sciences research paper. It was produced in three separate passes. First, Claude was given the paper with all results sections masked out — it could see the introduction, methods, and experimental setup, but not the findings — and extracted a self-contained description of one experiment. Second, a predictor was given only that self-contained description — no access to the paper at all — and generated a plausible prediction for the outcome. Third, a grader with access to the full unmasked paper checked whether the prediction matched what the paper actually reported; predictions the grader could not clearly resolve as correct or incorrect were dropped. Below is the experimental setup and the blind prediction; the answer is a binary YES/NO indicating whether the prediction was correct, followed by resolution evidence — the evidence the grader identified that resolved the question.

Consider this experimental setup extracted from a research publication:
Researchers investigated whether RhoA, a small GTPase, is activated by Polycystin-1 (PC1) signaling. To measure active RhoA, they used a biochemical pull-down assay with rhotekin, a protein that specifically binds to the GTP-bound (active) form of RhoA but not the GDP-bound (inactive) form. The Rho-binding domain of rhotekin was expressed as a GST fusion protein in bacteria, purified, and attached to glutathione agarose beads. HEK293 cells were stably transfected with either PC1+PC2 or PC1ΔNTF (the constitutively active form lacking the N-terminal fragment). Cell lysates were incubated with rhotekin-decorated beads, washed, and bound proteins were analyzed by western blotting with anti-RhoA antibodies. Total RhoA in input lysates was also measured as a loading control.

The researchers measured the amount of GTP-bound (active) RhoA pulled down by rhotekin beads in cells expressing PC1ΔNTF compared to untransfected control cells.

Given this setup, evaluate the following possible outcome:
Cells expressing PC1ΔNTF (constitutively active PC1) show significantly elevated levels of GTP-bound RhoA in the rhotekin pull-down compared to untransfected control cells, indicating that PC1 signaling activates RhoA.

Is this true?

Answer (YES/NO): YES